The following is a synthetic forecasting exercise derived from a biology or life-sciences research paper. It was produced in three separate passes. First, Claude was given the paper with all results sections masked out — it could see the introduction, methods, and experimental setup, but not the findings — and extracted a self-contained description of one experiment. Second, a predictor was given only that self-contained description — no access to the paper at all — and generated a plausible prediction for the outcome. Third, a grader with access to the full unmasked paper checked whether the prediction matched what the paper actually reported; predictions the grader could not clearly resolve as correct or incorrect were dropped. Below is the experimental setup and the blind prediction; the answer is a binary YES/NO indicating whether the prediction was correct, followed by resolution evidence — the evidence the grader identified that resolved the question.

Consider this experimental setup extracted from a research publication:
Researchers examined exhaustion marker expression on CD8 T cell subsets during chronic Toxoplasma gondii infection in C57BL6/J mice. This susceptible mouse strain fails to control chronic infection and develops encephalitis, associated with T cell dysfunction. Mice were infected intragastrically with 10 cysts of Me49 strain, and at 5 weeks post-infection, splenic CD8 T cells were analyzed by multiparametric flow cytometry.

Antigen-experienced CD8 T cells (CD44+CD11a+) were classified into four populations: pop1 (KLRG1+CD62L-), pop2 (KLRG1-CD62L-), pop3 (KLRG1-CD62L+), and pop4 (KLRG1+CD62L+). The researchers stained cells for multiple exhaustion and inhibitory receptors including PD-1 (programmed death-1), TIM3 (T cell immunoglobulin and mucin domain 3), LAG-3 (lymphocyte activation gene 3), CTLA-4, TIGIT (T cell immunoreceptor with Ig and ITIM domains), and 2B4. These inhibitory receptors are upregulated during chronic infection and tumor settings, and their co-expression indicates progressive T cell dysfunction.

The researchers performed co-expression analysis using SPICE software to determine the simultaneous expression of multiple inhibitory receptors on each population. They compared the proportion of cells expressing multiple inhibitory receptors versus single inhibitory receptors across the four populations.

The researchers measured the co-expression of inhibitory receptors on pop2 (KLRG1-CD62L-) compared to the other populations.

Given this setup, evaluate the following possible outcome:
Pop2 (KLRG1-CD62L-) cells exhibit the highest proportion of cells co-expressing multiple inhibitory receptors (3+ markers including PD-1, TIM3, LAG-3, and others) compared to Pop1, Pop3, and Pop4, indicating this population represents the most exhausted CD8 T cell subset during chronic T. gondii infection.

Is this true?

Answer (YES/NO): NO